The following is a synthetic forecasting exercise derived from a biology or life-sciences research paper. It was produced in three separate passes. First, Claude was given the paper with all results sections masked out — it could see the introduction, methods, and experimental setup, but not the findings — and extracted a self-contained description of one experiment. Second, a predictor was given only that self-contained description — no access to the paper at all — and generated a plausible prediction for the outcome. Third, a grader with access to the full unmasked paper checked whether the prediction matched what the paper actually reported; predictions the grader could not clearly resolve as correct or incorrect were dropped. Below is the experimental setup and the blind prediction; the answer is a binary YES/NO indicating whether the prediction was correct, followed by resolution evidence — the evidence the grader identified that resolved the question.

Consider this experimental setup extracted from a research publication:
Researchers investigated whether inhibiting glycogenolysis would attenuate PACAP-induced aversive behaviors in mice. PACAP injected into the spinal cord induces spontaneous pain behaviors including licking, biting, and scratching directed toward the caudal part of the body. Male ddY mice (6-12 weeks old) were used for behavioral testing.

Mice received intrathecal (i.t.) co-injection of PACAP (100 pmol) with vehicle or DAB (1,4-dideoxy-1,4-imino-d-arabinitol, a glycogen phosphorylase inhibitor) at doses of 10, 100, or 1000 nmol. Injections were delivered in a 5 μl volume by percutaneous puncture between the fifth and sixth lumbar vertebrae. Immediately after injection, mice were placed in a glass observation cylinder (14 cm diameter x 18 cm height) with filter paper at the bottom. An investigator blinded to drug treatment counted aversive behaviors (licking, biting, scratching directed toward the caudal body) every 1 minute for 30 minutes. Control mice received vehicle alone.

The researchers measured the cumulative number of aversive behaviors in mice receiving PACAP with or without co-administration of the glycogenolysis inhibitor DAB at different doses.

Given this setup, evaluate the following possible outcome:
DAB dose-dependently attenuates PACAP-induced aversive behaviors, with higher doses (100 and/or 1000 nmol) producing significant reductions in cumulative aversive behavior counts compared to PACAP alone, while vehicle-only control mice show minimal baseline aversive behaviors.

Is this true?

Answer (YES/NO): YES